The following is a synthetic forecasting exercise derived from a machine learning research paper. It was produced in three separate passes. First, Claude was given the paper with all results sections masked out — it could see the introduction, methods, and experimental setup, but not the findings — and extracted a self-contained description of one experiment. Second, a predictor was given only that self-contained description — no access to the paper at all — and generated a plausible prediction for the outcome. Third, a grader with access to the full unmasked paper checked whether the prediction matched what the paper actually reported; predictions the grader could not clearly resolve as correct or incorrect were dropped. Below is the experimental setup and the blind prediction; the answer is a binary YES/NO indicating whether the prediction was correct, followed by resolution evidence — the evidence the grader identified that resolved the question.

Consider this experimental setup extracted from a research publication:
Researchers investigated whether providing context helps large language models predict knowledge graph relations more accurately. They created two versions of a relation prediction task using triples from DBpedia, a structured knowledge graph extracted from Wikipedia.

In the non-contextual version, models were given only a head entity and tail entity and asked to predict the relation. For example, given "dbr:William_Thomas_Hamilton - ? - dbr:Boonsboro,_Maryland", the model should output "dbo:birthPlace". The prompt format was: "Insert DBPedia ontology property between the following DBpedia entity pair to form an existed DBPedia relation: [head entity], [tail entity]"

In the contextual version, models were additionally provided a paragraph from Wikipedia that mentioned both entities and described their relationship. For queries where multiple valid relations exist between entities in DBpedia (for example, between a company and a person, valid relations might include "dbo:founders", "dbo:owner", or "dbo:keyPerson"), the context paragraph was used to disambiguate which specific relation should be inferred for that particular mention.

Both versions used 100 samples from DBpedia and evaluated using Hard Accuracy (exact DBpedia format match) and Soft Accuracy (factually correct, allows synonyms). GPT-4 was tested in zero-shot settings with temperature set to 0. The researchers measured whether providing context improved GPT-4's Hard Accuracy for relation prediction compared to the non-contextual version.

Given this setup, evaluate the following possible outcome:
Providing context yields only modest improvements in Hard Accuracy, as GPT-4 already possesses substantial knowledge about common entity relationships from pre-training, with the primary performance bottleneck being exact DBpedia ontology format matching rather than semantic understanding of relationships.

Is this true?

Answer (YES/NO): NO